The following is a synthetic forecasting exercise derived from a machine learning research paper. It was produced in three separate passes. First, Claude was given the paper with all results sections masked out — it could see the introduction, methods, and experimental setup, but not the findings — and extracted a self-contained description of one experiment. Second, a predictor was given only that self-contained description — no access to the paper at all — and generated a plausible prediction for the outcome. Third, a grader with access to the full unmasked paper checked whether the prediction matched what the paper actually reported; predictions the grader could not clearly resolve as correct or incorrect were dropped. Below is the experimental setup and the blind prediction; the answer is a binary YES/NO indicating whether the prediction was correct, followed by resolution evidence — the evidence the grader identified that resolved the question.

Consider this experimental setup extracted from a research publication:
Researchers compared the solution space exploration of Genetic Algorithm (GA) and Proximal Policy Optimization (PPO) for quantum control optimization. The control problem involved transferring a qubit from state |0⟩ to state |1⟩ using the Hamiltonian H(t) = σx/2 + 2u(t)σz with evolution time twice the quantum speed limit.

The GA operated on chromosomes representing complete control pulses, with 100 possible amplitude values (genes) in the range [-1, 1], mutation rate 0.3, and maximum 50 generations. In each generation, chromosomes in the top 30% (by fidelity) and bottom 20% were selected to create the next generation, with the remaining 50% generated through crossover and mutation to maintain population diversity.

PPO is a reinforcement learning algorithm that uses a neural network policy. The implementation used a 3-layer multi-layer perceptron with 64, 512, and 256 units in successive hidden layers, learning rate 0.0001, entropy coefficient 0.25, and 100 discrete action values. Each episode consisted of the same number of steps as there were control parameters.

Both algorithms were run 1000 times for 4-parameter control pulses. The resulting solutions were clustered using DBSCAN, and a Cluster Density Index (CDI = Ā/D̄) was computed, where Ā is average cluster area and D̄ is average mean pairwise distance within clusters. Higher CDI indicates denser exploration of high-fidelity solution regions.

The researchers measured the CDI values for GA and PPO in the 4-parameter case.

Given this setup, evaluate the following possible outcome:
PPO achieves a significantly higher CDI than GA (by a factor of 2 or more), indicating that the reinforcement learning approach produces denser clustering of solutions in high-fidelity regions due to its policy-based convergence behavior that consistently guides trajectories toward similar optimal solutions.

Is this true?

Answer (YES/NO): NO